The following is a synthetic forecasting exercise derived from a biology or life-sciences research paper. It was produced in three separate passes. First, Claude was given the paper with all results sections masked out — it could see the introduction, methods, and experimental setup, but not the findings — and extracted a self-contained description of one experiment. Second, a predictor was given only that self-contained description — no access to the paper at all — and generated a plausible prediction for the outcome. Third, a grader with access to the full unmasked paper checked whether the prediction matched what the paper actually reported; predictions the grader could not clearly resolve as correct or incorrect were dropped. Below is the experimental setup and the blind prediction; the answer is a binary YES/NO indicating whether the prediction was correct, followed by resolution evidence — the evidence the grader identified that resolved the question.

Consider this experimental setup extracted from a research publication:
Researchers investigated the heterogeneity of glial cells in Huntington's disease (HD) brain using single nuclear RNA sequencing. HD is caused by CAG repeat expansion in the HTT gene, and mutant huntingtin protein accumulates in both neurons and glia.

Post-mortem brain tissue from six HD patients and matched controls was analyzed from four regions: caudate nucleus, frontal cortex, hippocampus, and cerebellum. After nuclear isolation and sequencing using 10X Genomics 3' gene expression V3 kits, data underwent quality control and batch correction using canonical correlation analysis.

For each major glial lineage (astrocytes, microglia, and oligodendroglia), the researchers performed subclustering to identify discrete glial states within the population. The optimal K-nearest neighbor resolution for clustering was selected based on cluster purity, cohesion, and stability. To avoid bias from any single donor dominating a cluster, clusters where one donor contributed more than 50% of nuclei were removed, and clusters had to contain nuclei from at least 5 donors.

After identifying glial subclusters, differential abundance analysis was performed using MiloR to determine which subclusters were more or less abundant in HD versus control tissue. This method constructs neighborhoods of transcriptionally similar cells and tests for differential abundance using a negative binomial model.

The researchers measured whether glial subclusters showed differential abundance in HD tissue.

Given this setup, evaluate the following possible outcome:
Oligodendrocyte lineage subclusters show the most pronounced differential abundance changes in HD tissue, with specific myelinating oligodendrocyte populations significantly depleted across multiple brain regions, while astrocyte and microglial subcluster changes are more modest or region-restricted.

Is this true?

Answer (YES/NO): NO